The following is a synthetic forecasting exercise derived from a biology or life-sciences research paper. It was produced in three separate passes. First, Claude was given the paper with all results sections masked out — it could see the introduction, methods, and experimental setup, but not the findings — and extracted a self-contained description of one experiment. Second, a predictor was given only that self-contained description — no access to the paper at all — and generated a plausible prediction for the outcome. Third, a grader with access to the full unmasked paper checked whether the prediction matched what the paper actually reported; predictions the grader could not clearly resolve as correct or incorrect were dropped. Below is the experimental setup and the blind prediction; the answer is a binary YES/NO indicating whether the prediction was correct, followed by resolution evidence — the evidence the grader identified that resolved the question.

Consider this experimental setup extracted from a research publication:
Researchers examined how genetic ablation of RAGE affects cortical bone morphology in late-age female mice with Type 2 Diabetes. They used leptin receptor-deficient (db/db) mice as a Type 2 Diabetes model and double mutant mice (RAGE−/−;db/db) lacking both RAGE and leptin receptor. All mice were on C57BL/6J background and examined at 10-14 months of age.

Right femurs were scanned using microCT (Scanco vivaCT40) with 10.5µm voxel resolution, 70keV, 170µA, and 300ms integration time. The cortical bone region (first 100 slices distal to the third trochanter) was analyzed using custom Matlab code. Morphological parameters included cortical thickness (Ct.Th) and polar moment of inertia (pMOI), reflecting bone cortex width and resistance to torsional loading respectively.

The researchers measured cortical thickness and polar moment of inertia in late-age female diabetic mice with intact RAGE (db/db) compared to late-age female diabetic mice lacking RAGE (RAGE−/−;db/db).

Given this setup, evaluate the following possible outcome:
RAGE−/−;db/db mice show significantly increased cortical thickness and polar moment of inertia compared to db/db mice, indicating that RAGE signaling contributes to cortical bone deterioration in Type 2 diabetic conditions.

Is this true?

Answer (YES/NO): NO